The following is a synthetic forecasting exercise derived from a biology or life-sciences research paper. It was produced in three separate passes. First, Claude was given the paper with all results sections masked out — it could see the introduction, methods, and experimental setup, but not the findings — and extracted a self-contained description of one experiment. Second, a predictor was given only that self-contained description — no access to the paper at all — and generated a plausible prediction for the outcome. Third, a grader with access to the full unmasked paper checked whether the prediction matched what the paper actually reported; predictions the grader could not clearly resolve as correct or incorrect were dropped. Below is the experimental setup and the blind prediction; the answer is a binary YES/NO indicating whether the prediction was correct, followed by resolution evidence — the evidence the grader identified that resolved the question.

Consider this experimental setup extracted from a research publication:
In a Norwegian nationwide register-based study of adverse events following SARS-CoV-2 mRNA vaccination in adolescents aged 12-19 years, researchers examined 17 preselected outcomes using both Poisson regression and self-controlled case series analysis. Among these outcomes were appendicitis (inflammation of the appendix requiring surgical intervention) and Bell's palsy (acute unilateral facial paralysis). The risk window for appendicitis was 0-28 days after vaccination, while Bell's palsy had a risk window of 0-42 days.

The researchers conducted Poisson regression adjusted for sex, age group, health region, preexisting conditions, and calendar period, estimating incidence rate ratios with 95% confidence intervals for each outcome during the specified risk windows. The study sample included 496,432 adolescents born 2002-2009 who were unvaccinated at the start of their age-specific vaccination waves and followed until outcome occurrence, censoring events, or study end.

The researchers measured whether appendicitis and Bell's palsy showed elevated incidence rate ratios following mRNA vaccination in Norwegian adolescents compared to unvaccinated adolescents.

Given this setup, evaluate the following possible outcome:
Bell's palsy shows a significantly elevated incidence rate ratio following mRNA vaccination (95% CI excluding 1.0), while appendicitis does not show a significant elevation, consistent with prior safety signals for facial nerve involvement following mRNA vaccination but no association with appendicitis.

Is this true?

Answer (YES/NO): NO